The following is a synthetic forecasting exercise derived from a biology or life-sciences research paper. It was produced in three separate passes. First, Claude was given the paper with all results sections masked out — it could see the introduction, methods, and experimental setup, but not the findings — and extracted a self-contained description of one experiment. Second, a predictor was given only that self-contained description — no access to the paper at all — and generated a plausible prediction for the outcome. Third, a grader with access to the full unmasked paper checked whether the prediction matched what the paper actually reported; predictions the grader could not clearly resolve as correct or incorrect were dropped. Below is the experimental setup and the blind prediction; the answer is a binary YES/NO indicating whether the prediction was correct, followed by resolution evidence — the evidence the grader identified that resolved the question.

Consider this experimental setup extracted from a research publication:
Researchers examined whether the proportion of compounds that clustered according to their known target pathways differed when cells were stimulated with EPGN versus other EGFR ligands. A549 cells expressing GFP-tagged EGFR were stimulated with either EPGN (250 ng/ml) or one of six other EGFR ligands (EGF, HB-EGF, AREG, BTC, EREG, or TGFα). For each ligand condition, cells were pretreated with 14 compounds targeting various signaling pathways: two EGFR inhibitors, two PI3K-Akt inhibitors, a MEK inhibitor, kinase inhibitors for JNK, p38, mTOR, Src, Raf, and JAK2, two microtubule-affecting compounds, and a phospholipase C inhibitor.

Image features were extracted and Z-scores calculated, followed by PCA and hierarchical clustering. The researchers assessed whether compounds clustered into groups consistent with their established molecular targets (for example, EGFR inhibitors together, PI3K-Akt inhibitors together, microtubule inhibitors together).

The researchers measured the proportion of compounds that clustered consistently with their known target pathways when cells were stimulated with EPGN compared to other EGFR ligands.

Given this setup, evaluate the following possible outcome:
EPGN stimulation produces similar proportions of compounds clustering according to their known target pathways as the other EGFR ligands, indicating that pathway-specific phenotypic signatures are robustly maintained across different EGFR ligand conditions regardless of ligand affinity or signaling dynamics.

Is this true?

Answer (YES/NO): NO